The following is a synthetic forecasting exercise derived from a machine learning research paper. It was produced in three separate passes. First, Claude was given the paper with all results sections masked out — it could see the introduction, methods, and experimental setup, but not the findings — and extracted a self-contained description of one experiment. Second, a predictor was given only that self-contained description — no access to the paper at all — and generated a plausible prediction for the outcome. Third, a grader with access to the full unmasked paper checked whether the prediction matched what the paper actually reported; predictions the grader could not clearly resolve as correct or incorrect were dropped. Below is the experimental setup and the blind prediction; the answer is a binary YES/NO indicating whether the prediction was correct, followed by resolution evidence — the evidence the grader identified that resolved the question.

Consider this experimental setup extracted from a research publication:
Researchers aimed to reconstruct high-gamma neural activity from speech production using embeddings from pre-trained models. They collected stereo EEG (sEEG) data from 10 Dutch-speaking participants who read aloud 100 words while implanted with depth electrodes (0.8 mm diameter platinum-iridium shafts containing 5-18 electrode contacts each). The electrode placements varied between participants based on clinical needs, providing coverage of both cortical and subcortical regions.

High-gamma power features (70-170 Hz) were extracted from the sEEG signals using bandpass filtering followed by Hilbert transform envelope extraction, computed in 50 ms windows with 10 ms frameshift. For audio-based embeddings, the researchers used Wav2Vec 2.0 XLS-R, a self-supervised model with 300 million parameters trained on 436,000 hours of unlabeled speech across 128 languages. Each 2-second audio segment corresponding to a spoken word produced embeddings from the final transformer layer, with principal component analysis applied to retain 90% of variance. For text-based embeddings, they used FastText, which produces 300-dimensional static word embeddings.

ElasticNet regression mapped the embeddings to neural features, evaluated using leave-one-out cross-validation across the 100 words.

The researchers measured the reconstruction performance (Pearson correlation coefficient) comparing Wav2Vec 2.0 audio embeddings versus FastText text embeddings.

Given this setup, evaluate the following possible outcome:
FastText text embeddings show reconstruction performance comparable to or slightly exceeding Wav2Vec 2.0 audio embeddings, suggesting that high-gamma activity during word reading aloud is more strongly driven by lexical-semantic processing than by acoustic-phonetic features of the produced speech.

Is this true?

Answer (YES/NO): YES